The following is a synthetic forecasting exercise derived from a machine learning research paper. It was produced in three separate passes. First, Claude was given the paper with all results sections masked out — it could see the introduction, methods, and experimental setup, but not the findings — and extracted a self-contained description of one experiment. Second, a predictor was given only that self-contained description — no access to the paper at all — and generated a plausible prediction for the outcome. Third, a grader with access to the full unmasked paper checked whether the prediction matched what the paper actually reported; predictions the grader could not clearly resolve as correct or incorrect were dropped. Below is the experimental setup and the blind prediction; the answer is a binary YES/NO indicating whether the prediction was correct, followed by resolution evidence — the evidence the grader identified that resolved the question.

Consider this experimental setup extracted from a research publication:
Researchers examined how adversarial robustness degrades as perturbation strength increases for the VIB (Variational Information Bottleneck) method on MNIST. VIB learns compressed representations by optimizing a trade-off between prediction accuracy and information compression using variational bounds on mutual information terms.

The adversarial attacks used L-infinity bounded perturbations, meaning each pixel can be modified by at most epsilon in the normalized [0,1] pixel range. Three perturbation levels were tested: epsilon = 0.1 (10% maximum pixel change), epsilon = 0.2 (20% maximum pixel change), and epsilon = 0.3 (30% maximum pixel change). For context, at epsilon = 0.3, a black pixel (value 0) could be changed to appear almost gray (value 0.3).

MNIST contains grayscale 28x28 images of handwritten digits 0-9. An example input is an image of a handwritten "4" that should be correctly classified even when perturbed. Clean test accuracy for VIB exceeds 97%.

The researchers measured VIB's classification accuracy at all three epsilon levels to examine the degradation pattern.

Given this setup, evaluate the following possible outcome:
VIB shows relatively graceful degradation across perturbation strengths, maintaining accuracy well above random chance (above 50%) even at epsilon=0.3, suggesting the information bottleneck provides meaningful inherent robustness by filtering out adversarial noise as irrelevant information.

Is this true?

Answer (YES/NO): NO